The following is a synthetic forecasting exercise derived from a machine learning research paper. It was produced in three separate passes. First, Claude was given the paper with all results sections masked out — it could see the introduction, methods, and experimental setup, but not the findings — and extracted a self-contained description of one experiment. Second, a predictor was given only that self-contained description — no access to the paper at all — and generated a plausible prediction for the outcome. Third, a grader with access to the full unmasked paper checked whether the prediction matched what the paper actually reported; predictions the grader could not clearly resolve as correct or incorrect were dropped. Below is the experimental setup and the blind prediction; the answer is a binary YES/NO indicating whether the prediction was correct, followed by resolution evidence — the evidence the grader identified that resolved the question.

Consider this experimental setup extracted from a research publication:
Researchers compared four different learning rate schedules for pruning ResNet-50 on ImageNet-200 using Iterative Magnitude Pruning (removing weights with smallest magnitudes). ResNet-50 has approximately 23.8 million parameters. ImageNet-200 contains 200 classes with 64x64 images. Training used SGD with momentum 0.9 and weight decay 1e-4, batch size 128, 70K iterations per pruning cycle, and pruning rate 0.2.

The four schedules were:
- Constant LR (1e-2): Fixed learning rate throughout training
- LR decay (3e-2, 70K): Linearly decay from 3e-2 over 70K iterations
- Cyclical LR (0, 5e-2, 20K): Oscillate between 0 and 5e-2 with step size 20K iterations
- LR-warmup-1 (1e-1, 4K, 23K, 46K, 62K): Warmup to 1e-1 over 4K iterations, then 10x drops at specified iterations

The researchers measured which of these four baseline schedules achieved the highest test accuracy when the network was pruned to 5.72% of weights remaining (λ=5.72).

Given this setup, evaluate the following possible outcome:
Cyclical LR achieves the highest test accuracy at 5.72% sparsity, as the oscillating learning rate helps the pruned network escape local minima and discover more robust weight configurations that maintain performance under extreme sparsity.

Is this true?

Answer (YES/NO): NO